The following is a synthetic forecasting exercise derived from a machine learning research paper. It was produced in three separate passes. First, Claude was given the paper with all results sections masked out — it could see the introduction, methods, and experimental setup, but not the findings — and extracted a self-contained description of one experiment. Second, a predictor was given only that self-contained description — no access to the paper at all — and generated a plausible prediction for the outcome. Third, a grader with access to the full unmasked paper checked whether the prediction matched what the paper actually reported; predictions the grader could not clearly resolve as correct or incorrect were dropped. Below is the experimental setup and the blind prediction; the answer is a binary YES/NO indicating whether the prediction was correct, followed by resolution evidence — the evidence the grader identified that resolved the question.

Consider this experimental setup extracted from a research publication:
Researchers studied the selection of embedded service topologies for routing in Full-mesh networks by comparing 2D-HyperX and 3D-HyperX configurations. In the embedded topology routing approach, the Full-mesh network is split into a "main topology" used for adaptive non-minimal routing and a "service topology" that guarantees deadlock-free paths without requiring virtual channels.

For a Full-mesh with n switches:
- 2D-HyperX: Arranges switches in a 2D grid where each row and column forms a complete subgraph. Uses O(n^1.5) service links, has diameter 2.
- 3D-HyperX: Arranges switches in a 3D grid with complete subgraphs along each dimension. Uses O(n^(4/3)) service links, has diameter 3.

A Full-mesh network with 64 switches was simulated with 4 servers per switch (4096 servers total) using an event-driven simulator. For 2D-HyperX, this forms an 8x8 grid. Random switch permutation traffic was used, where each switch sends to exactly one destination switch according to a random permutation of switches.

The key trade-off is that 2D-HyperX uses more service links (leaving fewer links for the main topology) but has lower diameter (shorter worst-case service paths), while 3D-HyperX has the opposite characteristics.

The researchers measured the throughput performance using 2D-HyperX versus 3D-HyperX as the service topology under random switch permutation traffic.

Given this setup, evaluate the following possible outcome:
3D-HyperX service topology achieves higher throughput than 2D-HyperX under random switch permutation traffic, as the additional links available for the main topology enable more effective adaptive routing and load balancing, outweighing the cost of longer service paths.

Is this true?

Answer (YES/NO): YES